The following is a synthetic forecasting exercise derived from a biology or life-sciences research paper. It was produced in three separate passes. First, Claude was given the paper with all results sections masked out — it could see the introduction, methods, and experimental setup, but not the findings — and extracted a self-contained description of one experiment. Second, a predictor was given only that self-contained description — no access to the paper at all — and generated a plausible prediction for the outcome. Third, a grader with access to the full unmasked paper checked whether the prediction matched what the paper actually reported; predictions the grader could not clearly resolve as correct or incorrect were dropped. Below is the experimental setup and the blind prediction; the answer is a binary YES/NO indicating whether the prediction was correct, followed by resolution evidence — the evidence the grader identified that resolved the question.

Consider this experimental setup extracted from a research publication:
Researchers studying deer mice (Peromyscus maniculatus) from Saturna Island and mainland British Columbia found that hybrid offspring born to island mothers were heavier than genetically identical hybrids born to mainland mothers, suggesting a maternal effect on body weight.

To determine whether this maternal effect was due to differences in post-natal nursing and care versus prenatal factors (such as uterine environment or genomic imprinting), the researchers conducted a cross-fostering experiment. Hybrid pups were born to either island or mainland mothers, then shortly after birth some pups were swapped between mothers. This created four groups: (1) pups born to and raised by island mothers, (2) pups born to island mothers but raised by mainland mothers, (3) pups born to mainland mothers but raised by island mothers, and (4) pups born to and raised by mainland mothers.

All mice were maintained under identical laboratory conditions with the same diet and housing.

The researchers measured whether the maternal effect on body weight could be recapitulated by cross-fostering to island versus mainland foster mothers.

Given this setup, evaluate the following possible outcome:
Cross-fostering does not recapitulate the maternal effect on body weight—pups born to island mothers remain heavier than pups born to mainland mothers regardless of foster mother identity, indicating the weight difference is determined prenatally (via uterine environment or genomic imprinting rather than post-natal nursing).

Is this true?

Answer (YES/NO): YES